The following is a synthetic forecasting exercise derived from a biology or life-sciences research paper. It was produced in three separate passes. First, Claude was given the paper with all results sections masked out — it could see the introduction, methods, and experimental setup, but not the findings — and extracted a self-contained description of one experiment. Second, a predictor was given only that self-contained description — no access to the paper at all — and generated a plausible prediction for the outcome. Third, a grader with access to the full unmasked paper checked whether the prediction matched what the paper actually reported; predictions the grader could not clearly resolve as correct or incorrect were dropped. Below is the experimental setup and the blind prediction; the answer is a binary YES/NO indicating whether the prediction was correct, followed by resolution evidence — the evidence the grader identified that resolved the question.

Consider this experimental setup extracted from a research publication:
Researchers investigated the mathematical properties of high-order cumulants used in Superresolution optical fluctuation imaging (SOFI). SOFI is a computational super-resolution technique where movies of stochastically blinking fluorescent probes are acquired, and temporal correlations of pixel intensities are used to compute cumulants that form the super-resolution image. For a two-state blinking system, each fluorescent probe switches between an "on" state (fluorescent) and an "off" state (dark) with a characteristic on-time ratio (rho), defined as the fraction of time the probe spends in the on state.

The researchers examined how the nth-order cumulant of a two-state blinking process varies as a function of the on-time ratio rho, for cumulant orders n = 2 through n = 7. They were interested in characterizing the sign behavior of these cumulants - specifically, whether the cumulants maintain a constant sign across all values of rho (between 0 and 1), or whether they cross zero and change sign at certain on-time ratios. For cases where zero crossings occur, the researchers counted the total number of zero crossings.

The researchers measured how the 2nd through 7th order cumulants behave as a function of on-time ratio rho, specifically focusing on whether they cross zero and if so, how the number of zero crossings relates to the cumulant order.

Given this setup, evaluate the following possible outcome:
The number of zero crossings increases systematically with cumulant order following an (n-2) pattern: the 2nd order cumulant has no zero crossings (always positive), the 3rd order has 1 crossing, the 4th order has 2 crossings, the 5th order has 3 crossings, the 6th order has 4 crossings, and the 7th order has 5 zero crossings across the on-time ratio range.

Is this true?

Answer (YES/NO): YES